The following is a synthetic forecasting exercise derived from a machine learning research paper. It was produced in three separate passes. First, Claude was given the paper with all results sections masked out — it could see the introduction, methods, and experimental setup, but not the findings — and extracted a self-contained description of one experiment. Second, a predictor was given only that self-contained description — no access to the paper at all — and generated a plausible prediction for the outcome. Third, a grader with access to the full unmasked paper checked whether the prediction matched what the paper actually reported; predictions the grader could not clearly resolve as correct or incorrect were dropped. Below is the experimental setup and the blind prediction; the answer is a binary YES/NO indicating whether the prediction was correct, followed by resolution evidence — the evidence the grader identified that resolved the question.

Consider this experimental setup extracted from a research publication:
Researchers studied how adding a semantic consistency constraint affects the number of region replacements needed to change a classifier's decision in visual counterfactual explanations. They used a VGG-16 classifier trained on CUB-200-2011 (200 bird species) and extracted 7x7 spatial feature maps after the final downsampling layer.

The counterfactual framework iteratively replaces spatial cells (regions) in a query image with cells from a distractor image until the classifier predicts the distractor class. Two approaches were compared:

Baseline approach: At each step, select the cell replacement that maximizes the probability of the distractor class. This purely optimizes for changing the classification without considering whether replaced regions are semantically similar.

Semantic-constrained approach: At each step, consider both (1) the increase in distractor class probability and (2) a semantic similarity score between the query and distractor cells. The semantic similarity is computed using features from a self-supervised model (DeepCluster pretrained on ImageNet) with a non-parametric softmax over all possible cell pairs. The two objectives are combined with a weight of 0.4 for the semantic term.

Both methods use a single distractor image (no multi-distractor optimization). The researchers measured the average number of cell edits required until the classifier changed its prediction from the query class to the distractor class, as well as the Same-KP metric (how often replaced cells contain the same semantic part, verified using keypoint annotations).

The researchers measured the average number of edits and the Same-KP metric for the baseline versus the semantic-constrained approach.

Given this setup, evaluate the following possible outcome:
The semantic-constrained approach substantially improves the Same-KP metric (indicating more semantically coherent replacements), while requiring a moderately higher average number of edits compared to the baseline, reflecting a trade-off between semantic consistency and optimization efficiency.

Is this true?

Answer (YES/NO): YES